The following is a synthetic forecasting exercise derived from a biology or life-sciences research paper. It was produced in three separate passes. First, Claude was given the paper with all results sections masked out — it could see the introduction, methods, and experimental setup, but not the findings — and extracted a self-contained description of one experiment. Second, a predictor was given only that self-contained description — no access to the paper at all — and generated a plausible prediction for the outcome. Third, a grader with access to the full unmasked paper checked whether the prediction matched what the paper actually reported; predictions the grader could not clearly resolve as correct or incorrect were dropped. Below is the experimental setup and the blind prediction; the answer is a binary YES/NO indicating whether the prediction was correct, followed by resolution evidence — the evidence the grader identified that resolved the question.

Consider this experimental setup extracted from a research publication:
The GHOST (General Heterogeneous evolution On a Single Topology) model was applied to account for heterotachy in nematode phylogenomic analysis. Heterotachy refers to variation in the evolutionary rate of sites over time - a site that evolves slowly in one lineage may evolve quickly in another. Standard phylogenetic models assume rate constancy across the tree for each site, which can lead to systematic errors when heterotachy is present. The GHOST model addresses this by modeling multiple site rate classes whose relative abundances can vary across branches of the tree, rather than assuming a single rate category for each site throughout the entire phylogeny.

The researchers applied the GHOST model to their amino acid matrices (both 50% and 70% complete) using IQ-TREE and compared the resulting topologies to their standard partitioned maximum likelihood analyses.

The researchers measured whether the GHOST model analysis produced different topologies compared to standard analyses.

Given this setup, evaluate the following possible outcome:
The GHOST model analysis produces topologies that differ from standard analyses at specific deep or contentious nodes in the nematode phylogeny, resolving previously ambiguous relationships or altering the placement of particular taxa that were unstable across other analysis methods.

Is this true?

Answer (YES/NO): NO